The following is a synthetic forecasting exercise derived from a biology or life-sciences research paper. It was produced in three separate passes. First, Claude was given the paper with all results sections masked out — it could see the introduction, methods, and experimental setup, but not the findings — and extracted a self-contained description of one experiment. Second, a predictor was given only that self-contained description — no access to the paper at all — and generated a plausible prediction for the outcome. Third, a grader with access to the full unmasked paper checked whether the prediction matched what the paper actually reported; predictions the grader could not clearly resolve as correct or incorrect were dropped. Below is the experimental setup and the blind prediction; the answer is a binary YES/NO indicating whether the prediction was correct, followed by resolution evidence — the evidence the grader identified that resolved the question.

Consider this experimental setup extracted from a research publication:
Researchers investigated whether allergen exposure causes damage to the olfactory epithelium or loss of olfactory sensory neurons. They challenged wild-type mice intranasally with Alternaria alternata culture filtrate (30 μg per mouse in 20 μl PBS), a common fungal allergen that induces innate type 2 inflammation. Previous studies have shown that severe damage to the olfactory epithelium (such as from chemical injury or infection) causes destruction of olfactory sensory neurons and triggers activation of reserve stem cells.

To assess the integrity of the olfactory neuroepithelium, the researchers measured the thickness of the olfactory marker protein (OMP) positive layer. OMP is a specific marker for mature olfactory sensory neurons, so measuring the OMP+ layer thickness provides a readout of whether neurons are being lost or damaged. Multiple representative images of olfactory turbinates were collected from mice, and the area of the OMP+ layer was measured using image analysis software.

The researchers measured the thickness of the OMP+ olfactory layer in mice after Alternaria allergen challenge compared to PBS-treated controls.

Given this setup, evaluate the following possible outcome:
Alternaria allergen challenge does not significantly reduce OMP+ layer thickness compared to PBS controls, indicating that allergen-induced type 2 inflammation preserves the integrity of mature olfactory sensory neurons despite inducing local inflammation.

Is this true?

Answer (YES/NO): YES